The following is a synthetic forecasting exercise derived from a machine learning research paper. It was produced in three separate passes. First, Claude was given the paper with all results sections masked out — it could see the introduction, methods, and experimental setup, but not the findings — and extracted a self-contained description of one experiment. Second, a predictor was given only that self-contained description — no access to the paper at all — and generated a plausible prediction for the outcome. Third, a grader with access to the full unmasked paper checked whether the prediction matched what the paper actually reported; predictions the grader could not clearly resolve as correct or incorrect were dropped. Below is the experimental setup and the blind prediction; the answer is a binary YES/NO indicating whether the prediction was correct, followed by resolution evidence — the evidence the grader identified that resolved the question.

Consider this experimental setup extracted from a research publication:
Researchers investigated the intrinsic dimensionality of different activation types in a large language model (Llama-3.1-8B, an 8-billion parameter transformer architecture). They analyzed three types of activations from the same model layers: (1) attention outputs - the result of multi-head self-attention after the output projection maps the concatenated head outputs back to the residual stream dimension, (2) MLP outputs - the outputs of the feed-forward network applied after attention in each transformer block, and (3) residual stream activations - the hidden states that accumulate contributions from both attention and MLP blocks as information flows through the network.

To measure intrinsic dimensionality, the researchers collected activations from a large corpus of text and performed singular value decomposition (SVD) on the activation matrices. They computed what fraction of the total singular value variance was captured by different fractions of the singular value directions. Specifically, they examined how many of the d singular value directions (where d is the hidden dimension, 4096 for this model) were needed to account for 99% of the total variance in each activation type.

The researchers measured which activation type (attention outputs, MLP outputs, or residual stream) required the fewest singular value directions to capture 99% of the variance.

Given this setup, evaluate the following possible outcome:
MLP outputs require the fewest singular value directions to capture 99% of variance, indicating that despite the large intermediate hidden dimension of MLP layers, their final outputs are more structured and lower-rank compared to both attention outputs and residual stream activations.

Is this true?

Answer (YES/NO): NO